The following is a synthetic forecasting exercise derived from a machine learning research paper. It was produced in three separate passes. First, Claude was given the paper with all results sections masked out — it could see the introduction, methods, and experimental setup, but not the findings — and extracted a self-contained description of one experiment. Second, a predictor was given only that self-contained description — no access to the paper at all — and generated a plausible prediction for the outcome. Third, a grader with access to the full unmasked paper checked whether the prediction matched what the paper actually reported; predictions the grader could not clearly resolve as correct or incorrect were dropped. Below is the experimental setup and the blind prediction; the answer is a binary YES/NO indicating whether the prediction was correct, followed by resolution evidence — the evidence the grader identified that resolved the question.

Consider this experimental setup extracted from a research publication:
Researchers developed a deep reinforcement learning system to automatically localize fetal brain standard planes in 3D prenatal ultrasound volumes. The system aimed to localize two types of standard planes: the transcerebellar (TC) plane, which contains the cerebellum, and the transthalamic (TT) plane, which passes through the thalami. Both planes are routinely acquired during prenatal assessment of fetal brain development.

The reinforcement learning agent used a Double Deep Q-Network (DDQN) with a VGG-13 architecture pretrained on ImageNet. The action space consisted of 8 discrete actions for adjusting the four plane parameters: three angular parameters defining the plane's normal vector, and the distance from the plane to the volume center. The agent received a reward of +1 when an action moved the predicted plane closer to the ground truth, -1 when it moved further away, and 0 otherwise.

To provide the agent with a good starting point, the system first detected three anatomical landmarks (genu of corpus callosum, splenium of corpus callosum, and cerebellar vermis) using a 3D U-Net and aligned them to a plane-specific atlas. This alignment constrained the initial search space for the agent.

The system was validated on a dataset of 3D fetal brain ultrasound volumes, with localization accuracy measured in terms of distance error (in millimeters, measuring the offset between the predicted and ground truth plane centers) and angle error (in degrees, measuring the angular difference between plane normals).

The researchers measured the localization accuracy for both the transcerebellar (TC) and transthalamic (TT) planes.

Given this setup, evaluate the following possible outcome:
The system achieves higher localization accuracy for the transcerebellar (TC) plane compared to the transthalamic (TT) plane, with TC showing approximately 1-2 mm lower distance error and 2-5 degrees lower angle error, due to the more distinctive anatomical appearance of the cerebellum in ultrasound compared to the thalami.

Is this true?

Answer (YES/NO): NO